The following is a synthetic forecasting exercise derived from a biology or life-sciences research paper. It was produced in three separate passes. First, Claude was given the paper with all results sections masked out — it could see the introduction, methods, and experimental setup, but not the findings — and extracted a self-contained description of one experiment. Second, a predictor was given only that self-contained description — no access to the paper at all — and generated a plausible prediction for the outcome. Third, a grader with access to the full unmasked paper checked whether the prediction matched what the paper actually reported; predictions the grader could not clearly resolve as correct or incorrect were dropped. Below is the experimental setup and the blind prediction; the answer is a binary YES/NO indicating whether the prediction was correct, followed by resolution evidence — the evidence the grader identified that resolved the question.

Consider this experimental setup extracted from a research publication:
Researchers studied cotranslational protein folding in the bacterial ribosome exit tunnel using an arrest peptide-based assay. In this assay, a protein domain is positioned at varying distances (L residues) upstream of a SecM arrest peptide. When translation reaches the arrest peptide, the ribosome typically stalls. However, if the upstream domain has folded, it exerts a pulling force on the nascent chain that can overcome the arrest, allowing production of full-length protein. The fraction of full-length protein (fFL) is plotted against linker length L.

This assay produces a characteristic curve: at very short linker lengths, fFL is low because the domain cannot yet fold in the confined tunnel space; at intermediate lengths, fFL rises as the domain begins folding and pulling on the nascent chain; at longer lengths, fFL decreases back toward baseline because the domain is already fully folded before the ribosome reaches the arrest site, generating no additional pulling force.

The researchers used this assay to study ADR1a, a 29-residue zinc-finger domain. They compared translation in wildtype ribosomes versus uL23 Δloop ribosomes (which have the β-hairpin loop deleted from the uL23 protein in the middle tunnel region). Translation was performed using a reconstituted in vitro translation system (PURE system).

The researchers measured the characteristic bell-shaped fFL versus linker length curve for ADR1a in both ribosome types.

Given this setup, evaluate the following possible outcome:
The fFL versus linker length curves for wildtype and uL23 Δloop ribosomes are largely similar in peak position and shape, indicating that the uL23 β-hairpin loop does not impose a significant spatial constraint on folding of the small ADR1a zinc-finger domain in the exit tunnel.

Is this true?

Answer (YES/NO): NO